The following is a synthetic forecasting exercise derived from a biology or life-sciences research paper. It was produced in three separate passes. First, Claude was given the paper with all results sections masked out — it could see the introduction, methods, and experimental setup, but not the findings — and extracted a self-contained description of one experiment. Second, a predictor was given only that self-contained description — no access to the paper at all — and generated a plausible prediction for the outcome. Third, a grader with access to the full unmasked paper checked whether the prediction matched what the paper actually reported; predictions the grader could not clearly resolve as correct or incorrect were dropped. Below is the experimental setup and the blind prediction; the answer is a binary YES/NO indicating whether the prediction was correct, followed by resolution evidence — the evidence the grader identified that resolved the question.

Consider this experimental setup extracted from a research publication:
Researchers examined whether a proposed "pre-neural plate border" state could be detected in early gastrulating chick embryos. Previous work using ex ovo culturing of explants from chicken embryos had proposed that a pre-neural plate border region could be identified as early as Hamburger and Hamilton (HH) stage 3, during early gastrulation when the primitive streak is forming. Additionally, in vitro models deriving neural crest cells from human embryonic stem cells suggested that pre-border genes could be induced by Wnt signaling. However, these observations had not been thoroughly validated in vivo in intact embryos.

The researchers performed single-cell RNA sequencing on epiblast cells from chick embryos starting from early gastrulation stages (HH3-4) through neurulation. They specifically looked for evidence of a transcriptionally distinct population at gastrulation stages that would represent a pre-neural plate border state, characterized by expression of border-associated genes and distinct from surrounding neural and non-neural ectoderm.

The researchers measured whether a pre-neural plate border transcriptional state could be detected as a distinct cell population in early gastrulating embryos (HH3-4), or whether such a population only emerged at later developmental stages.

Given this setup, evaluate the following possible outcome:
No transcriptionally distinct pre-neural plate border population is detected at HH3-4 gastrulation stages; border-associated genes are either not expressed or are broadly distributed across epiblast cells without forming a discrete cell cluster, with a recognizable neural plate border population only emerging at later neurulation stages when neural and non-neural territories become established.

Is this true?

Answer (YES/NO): YES